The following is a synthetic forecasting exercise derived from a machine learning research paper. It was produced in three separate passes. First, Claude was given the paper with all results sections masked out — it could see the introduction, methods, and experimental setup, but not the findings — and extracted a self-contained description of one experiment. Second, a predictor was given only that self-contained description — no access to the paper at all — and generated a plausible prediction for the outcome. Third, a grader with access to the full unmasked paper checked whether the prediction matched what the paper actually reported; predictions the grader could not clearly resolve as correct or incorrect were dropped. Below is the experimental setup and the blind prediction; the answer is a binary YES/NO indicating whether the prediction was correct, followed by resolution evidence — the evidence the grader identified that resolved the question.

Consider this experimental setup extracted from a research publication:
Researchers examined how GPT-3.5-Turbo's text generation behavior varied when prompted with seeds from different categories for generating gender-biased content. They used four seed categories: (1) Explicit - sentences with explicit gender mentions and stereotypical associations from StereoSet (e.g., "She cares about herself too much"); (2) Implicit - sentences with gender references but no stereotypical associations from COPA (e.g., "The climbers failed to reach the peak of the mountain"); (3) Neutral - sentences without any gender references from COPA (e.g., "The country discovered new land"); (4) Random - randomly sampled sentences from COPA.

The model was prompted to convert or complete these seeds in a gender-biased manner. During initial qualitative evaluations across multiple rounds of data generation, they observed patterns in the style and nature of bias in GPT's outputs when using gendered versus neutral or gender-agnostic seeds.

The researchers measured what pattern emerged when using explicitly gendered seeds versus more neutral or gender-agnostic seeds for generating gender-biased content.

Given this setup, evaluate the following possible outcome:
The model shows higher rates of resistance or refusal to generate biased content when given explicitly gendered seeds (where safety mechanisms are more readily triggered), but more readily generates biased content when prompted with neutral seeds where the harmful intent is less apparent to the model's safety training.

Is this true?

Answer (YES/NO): NO